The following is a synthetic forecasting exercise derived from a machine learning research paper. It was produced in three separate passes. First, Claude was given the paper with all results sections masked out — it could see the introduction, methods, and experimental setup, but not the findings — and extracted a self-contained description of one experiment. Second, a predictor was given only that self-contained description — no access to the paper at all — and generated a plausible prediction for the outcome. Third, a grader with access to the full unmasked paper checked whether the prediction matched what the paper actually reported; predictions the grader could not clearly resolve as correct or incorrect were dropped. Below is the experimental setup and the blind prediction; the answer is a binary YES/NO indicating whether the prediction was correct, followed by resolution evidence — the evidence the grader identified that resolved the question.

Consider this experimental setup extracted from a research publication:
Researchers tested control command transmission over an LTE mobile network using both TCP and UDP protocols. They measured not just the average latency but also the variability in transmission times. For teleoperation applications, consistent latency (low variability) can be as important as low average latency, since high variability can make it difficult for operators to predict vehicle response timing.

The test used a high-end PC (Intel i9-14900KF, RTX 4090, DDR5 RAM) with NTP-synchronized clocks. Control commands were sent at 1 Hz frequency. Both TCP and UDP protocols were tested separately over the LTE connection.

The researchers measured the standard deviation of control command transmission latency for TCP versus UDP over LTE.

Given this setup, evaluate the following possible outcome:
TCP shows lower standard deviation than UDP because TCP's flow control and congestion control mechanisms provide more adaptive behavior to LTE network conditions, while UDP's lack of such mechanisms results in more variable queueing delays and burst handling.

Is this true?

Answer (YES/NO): NO